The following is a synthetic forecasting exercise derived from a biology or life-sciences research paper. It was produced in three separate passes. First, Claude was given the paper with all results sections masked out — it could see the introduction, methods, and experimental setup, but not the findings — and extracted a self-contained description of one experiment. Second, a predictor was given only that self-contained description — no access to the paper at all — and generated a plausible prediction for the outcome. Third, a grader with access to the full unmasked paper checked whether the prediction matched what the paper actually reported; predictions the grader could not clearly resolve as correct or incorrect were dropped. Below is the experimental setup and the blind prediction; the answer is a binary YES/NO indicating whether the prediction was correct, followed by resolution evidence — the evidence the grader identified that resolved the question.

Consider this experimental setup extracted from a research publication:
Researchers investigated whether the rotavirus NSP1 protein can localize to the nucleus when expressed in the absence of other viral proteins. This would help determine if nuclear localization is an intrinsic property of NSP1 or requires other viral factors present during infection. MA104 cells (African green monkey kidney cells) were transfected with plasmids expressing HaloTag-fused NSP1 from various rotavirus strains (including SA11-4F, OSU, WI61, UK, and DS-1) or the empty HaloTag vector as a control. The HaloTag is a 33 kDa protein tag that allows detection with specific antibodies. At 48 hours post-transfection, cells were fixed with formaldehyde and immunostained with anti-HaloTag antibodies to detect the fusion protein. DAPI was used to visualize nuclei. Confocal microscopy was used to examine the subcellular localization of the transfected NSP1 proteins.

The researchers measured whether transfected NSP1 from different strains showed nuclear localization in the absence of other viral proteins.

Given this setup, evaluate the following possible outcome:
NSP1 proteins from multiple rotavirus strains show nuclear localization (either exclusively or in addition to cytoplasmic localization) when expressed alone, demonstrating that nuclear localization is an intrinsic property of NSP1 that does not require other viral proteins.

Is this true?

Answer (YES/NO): YES